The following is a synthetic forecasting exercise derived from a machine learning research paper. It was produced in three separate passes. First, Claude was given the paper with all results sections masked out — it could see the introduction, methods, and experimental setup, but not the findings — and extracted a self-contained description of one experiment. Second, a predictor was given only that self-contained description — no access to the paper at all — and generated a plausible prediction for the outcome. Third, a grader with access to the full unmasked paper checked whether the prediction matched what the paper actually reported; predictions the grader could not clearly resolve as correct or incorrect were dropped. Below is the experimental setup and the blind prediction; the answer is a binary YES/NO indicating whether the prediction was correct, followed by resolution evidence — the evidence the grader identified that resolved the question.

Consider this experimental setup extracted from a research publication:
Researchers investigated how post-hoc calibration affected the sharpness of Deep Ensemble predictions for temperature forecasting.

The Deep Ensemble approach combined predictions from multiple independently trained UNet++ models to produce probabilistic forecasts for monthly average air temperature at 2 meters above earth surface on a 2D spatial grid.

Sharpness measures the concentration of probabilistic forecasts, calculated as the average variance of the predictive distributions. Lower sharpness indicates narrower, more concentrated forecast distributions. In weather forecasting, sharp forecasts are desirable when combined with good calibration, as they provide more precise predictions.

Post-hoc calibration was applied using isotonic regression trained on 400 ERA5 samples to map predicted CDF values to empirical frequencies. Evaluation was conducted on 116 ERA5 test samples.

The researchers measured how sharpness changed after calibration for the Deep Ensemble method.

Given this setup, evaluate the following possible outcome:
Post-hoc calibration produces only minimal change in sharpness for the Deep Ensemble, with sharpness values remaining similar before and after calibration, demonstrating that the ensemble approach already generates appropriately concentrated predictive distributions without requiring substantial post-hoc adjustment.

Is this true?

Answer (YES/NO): NO